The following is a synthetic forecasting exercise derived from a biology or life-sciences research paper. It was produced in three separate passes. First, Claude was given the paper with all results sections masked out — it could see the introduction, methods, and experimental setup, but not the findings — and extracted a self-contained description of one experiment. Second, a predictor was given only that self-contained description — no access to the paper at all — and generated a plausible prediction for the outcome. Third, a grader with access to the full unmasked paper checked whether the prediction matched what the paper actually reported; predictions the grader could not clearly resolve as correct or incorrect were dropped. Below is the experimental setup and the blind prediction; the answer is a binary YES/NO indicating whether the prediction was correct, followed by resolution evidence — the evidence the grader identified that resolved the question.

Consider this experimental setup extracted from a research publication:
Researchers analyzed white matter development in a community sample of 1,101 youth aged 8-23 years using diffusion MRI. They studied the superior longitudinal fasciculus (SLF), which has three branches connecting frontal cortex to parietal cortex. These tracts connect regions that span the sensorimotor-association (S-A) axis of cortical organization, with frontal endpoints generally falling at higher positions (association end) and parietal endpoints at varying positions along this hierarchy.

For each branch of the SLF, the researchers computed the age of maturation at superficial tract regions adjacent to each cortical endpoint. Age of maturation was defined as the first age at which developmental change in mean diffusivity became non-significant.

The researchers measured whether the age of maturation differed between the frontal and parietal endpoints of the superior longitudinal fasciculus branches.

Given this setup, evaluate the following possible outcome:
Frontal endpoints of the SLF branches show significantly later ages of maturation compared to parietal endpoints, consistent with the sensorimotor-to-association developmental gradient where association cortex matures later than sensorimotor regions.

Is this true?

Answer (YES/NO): NO